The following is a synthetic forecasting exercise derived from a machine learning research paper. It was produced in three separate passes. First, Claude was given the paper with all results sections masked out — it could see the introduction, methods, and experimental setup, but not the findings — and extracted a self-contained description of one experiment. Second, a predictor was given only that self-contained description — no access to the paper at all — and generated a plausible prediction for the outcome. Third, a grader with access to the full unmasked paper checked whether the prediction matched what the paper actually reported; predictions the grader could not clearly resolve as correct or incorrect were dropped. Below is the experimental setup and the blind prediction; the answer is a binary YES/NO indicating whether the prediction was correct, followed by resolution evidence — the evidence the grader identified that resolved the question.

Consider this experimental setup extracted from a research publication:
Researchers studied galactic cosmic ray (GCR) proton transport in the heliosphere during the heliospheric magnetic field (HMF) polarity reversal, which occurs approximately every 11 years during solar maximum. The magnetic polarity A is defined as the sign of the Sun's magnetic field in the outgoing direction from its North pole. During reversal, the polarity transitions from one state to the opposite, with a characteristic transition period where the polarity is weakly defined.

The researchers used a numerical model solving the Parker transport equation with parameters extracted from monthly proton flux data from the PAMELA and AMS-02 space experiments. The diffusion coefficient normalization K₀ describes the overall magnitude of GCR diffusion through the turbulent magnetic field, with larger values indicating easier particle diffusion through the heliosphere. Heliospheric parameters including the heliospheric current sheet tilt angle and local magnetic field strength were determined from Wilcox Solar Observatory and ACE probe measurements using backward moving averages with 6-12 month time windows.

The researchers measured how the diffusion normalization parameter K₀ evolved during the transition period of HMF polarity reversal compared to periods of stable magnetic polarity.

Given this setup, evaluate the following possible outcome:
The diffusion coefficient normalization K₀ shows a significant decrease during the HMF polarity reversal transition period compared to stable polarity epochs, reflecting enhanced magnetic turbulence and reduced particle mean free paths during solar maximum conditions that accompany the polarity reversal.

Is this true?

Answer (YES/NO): YES